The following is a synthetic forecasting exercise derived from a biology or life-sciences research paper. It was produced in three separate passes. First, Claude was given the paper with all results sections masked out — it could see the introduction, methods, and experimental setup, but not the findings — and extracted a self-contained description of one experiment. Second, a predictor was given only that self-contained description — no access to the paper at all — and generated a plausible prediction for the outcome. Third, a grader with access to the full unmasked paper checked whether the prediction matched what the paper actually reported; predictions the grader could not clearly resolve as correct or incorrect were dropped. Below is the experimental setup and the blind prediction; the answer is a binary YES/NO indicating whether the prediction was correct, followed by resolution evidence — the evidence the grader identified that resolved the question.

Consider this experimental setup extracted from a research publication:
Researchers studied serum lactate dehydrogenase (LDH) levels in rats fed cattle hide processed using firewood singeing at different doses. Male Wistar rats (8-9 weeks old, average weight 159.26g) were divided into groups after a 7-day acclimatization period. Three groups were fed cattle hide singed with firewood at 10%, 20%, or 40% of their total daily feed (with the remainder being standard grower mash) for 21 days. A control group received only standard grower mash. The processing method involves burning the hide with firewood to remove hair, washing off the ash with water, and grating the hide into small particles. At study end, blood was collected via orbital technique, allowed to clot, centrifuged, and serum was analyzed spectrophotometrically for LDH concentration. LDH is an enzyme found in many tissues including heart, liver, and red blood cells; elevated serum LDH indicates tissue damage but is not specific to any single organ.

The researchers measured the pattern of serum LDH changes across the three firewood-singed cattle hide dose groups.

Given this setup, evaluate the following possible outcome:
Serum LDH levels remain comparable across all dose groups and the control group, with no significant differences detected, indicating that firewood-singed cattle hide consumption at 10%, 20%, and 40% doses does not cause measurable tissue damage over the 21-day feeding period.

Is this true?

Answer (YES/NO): YES